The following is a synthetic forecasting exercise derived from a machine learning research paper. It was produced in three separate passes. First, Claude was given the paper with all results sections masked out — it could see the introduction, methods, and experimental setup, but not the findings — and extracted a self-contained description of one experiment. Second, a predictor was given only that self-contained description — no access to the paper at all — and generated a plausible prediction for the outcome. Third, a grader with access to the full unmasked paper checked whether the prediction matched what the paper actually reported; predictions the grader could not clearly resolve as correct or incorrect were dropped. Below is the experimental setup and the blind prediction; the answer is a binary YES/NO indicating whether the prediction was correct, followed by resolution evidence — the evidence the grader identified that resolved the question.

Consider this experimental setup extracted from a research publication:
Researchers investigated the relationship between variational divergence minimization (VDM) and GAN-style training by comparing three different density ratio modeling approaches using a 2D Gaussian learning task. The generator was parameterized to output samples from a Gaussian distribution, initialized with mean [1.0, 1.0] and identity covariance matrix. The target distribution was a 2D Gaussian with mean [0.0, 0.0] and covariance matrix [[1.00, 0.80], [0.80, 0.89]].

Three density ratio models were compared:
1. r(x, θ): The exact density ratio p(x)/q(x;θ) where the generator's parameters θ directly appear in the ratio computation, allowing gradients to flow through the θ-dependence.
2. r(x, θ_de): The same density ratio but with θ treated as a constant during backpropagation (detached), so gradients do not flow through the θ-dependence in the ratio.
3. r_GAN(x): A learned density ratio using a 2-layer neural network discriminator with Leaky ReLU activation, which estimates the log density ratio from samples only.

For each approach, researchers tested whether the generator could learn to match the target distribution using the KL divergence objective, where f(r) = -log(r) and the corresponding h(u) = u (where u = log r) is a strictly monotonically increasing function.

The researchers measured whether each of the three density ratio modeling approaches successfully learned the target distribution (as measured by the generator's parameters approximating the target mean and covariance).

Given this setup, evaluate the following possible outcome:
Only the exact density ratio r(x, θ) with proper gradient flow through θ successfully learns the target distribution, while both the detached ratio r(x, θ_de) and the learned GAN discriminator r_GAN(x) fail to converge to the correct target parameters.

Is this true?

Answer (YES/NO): NO